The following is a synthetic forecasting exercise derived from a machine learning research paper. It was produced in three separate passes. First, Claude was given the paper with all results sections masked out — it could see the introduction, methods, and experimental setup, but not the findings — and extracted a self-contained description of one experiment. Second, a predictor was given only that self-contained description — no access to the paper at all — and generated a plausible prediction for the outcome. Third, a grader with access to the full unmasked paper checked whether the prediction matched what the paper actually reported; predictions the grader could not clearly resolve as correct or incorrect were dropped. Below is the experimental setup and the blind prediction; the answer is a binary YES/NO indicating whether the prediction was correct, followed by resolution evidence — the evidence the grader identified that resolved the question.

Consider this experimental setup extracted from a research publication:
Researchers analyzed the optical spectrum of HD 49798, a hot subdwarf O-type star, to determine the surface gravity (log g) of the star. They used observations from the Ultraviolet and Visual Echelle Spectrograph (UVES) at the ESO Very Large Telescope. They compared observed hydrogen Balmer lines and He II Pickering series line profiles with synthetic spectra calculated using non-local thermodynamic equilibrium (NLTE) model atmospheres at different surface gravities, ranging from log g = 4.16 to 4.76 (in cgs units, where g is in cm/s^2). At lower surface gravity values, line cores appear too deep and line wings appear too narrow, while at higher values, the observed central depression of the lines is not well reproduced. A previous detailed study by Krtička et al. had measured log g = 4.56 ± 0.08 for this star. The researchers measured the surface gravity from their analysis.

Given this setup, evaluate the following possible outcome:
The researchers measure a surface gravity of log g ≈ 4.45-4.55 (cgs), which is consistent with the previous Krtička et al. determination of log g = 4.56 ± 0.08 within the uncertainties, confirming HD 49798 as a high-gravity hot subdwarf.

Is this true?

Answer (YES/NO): YES